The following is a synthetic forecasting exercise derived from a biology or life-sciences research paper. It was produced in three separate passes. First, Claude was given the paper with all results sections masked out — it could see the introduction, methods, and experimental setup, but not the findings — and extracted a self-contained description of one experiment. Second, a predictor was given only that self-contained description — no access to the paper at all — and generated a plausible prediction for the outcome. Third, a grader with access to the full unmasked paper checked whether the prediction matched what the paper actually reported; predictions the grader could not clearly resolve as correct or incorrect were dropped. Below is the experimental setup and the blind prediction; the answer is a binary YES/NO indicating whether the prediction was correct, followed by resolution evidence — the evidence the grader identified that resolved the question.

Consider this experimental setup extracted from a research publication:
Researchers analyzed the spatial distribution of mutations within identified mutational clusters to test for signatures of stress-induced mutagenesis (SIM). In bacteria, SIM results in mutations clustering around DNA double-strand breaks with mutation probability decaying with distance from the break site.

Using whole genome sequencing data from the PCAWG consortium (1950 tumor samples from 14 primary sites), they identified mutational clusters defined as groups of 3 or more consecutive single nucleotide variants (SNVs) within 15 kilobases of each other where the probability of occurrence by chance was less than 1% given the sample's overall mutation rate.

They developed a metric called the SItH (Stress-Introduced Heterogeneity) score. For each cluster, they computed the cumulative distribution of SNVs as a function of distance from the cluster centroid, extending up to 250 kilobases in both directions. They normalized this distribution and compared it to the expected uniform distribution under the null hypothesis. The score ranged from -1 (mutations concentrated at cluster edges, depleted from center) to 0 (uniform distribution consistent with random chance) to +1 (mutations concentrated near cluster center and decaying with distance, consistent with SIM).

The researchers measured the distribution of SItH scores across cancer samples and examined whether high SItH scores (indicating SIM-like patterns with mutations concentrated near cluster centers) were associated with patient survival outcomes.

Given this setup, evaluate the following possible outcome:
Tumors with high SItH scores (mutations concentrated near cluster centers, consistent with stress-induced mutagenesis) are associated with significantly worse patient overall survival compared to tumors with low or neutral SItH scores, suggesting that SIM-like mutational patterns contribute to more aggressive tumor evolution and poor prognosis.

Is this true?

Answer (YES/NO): NO